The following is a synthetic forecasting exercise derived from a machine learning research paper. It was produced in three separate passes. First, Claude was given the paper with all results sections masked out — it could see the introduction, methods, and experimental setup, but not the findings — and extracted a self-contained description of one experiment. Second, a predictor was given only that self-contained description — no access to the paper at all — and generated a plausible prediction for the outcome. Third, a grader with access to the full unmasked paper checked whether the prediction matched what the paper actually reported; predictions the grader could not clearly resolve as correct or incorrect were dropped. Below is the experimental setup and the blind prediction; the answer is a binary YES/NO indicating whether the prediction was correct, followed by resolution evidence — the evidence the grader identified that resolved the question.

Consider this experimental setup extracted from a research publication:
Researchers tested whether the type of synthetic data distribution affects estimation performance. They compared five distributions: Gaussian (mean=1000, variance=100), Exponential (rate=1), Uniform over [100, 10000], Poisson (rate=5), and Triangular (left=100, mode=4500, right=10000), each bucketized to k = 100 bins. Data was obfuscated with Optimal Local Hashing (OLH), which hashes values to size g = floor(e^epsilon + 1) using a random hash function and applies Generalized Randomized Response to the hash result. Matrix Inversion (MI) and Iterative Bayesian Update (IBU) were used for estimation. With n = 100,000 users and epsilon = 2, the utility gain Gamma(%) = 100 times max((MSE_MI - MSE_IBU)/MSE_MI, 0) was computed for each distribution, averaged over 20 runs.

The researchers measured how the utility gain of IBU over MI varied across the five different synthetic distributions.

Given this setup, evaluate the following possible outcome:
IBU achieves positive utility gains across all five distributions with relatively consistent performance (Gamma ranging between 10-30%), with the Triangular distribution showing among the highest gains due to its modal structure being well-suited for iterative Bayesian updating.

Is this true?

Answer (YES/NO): NO